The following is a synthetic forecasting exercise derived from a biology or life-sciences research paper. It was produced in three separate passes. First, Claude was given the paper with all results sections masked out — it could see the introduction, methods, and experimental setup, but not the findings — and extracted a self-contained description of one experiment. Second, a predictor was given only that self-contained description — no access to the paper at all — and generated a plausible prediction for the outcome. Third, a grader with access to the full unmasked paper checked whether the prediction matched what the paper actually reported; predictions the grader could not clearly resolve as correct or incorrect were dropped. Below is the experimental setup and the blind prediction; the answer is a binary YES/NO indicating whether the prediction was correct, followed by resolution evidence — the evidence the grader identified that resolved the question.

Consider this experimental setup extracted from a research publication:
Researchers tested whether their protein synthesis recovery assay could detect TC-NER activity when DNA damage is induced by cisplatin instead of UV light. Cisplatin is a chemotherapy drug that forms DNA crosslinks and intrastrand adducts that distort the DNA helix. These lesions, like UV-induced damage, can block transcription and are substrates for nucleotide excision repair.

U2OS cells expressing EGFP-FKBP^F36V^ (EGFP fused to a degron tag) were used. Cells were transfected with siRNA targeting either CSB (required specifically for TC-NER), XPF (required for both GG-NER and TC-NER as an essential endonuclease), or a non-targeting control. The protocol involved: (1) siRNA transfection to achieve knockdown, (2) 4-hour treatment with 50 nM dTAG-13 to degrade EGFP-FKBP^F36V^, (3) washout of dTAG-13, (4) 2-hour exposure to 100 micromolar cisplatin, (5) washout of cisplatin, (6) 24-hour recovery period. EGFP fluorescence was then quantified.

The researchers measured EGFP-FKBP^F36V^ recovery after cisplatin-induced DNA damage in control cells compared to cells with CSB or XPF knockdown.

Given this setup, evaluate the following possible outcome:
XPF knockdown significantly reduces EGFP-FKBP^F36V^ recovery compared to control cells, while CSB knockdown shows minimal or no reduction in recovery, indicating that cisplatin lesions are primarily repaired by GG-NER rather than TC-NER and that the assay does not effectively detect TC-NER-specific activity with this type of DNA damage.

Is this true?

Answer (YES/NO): NO